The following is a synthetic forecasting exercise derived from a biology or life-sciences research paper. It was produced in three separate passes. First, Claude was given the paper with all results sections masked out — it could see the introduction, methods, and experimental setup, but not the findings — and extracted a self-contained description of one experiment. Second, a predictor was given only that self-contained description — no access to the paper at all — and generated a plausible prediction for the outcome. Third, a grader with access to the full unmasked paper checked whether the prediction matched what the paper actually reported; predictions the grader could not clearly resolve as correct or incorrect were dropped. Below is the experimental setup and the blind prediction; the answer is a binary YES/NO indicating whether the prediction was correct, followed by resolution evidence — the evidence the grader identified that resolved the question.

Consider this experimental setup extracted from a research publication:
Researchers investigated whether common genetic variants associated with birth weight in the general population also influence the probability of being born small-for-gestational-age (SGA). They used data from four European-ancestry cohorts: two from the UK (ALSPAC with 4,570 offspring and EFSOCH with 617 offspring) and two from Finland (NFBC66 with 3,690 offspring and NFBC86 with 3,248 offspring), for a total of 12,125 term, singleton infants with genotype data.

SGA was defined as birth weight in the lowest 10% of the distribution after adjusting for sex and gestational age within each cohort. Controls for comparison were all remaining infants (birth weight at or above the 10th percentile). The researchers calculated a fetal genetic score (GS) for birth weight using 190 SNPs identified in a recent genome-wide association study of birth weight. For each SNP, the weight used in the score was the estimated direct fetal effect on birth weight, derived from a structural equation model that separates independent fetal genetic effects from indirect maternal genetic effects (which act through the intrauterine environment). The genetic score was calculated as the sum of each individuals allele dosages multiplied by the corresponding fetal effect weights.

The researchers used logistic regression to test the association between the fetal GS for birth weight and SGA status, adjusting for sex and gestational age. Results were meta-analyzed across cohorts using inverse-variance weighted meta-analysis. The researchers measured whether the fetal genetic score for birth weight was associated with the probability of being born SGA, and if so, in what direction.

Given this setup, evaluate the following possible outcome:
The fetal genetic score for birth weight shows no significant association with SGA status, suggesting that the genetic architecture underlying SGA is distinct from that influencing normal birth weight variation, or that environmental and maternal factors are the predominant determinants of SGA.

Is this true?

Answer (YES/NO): NO